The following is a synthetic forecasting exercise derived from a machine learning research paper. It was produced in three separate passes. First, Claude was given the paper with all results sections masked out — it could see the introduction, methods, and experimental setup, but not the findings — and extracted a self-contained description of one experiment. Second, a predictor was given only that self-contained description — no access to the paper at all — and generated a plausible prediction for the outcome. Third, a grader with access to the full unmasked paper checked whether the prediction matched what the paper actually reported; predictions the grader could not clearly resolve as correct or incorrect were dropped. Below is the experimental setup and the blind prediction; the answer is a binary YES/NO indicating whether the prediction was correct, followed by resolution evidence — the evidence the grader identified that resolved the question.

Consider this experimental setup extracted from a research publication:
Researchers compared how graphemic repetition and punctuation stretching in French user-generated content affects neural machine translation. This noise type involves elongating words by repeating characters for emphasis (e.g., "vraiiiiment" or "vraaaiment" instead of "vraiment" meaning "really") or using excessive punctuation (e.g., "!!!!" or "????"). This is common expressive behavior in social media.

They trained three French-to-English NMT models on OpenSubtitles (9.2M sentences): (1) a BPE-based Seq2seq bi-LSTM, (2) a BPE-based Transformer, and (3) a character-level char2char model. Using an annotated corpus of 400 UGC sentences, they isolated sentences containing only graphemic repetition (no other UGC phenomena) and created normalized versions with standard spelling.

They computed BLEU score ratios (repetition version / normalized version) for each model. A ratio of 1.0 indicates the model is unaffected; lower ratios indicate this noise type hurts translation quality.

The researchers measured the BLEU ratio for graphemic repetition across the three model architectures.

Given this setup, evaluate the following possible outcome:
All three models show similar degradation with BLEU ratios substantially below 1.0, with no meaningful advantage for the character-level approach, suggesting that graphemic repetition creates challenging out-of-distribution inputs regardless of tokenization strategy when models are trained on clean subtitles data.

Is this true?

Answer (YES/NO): NO